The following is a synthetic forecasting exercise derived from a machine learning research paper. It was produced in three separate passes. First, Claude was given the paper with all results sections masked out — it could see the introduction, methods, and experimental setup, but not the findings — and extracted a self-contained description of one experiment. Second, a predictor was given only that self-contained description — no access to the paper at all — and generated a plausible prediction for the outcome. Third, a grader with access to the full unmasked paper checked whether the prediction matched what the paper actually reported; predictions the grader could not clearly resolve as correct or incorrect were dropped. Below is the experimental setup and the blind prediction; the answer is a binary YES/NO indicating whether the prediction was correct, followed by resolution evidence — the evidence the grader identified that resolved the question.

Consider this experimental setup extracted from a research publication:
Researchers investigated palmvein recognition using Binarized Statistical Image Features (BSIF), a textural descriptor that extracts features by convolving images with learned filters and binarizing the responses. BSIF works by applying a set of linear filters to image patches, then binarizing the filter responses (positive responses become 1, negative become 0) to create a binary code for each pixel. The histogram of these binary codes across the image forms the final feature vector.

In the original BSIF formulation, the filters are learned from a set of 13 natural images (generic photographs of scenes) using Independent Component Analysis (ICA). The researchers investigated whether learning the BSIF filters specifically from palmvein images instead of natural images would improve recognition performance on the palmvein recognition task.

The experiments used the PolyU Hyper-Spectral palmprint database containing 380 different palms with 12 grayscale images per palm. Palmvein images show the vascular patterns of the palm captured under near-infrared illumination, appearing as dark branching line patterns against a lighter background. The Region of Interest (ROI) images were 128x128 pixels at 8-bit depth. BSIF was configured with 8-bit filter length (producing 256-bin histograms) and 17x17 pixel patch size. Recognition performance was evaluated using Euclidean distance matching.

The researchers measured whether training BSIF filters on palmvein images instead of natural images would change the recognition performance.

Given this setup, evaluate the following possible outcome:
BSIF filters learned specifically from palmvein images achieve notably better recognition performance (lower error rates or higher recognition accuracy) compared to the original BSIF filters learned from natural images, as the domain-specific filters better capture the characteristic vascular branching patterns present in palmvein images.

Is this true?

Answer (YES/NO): NO